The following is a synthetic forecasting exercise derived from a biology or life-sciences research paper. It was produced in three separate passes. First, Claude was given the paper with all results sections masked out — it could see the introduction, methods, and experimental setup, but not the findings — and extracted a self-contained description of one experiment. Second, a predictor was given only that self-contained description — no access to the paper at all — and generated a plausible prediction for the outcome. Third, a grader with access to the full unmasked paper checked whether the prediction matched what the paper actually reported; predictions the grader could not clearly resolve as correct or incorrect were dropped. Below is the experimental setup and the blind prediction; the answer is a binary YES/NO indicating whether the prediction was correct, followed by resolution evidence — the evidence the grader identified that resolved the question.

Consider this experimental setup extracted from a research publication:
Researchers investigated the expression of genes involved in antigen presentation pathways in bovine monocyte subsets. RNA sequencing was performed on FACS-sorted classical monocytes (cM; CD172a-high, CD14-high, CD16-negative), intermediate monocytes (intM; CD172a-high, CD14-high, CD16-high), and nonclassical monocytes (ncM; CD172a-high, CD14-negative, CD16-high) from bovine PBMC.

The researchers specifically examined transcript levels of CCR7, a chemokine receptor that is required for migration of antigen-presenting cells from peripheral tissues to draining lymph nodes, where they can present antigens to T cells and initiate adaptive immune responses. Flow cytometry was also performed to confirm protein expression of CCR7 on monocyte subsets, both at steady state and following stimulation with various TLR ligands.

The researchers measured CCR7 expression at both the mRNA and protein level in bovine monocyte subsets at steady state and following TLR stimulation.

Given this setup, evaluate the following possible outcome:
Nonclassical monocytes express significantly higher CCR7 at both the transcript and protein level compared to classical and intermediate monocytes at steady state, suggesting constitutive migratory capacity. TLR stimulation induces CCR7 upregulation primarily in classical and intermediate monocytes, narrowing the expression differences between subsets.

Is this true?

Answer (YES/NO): NO